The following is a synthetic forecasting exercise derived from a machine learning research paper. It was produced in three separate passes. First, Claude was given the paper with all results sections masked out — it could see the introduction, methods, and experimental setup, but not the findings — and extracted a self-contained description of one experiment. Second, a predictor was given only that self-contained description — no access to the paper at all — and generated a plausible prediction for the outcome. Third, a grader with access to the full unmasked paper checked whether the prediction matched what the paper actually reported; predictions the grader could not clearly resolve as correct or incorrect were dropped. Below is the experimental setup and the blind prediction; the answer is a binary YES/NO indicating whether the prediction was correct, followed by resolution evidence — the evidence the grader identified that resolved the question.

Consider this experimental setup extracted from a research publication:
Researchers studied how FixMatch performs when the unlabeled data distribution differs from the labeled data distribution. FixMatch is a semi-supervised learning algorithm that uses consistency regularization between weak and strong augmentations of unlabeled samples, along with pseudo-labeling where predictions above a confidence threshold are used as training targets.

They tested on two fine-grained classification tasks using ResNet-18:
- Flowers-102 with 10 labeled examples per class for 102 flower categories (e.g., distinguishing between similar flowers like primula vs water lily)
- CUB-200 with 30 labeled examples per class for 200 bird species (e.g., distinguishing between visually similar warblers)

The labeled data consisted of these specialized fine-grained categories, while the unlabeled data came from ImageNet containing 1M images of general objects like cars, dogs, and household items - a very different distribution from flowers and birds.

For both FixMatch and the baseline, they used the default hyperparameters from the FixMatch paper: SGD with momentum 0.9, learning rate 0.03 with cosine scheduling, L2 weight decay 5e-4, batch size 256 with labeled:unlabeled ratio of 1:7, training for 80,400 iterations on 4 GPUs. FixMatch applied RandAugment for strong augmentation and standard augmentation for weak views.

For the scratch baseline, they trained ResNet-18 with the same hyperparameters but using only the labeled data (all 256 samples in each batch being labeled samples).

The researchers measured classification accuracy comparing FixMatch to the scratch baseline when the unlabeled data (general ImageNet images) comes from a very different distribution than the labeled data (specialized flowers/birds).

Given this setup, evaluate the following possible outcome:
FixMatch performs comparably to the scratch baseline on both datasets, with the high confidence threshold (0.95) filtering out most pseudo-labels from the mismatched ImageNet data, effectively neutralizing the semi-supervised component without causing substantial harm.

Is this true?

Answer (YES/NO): NO